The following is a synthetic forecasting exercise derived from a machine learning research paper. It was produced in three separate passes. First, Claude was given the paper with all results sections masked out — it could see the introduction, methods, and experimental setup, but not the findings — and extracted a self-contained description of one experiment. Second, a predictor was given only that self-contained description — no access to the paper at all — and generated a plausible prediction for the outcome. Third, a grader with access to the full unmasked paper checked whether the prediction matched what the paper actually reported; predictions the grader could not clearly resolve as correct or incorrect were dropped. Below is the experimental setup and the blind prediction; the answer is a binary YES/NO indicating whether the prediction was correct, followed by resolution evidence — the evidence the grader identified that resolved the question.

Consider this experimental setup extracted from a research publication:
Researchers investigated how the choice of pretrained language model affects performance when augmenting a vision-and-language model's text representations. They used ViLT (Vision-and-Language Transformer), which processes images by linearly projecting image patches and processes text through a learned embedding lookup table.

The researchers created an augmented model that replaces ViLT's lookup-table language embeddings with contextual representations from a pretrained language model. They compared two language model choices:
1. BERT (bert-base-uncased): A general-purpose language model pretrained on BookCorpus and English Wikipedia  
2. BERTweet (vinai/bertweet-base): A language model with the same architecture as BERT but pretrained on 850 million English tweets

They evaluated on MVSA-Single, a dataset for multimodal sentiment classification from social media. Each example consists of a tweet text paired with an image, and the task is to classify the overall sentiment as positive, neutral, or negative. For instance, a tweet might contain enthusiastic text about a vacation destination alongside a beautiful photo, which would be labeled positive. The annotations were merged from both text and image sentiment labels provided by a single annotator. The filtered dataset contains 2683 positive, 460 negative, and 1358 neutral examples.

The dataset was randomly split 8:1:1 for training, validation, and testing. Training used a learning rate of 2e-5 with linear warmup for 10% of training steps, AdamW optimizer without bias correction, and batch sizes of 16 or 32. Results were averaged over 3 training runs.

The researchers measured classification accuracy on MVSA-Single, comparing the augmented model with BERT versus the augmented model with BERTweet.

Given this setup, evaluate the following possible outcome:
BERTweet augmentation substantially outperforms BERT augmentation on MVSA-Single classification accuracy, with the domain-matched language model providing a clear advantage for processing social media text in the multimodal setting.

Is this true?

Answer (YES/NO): NO